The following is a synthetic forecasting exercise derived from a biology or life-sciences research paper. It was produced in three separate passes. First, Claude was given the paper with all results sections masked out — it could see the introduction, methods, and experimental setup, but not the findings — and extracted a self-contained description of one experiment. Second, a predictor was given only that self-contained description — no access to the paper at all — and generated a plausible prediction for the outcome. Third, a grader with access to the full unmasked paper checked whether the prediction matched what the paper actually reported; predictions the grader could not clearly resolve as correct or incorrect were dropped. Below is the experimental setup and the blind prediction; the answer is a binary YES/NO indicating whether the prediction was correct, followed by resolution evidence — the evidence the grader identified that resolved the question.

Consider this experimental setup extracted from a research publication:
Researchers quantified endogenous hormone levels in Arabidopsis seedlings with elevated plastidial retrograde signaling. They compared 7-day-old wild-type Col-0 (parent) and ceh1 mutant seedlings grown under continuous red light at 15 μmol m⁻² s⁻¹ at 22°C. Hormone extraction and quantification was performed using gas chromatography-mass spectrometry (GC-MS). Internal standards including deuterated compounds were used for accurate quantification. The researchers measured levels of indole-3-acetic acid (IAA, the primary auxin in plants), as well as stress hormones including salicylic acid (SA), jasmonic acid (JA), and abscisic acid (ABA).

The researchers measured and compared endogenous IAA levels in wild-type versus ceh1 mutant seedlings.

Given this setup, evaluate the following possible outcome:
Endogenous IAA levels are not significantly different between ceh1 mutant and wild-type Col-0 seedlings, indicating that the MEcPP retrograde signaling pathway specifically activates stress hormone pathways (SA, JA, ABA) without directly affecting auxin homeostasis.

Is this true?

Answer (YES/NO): NO